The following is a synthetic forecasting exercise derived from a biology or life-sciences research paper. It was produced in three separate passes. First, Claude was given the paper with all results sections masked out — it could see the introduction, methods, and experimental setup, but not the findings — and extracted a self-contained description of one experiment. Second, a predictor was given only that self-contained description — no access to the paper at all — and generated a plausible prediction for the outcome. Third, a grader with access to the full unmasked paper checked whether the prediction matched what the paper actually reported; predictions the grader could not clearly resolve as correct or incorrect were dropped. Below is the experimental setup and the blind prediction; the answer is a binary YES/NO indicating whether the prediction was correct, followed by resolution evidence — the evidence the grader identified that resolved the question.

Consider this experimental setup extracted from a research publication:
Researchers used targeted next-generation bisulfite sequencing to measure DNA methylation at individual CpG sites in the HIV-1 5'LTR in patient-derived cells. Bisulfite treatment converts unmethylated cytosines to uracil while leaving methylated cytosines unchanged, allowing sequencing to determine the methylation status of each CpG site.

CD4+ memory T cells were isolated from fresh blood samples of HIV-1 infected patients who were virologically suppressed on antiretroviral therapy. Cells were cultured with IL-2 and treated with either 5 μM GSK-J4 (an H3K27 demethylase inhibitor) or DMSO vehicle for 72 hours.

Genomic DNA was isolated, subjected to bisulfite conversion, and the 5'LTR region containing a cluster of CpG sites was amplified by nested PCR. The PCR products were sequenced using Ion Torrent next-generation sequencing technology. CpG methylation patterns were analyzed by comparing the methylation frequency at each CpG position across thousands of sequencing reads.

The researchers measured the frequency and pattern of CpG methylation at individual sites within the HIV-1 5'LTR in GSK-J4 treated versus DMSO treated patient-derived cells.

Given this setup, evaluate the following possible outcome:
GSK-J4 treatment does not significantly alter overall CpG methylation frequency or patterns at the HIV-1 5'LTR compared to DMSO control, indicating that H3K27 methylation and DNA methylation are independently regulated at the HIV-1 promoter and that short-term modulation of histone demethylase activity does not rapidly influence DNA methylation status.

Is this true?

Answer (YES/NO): NO